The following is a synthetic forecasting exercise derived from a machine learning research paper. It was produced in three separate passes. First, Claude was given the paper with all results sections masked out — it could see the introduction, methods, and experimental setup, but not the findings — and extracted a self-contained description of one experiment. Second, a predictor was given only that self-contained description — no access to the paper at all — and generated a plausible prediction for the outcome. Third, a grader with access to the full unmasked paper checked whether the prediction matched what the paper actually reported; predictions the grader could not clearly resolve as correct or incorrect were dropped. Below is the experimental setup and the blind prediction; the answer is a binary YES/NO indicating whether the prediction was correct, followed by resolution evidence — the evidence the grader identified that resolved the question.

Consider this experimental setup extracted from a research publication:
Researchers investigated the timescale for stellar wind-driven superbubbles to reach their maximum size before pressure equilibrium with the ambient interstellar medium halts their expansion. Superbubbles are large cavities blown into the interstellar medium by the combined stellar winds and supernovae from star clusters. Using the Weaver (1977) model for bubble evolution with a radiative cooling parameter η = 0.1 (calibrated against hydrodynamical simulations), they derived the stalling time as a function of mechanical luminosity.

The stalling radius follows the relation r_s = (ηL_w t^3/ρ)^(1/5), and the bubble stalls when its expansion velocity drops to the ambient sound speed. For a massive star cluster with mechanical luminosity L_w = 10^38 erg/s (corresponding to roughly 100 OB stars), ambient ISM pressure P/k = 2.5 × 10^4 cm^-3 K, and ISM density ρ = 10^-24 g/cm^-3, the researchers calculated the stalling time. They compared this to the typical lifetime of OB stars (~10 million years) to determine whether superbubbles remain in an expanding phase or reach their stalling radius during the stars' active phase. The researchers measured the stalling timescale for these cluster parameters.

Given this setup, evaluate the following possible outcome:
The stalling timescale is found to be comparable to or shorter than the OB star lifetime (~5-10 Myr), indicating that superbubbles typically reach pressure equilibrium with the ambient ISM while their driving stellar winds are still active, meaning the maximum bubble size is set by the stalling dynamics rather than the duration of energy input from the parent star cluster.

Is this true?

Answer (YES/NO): YES